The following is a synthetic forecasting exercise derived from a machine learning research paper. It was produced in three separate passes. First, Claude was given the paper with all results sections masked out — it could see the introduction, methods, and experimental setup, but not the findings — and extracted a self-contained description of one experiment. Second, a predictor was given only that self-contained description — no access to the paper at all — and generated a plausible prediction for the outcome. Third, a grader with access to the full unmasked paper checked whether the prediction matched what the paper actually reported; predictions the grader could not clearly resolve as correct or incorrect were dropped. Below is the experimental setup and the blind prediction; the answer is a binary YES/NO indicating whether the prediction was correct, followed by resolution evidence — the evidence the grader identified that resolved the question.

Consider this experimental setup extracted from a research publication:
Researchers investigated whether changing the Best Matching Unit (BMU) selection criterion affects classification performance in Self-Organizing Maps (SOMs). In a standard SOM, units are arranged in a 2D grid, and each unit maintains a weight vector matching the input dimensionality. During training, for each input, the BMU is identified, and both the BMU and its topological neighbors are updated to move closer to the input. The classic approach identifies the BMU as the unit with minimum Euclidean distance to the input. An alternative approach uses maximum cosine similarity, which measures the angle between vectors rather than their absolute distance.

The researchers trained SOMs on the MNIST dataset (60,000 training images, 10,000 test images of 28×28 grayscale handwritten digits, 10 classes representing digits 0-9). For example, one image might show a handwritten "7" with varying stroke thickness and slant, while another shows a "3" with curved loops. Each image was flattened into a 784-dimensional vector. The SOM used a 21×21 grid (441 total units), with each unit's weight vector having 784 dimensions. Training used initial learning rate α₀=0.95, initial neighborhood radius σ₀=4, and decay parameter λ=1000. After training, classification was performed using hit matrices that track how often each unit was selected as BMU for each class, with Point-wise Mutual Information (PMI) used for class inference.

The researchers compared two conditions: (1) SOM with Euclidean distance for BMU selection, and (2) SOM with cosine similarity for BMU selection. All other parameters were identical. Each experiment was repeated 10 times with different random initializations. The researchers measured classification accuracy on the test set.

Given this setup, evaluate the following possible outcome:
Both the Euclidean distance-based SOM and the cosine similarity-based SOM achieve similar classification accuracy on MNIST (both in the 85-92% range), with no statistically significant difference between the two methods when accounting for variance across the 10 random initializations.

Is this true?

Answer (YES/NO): NO